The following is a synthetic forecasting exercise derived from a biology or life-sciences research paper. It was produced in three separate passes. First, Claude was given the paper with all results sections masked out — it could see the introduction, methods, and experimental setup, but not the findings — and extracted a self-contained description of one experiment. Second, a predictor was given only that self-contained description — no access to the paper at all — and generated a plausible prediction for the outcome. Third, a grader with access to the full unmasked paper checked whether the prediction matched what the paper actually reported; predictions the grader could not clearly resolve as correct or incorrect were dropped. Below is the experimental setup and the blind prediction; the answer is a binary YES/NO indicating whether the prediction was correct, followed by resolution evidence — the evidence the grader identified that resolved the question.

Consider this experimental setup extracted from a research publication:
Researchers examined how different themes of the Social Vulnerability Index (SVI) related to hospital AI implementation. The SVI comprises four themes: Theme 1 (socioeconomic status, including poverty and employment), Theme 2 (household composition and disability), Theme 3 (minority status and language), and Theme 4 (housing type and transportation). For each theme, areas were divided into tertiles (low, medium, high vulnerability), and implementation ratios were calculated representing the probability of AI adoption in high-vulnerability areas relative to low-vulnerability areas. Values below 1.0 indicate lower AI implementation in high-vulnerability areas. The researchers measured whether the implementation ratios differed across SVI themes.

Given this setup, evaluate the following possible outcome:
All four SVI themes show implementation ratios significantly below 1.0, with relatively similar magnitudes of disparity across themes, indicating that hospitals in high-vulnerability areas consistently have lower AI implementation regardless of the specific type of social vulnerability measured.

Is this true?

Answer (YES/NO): NO